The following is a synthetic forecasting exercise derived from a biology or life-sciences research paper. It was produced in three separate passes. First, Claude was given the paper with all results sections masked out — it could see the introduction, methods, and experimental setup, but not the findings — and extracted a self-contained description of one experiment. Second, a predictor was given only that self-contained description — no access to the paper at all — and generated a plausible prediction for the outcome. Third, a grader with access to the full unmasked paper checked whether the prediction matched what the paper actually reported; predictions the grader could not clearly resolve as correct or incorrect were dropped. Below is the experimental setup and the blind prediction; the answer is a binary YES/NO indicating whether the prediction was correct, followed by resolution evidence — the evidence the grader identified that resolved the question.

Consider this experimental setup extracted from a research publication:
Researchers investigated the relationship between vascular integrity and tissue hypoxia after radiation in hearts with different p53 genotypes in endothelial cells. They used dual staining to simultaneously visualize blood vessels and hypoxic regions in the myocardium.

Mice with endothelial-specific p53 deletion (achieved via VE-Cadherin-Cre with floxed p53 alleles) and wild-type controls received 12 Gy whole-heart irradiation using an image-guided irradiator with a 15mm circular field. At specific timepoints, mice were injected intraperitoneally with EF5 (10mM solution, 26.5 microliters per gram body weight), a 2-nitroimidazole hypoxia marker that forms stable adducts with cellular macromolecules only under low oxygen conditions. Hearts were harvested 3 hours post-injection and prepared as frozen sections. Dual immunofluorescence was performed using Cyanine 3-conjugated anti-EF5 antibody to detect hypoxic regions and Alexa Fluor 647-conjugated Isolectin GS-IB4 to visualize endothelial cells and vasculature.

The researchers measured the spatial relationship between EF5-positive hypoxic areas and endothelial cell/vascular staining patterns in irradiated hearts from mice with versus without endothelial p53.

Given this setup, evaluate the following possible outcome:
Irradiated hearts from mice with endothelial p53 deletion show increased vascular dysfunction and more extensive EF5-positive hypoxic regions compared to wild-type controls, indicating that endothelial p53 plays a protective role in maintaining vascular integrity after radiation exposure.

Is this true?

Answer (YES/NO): YES